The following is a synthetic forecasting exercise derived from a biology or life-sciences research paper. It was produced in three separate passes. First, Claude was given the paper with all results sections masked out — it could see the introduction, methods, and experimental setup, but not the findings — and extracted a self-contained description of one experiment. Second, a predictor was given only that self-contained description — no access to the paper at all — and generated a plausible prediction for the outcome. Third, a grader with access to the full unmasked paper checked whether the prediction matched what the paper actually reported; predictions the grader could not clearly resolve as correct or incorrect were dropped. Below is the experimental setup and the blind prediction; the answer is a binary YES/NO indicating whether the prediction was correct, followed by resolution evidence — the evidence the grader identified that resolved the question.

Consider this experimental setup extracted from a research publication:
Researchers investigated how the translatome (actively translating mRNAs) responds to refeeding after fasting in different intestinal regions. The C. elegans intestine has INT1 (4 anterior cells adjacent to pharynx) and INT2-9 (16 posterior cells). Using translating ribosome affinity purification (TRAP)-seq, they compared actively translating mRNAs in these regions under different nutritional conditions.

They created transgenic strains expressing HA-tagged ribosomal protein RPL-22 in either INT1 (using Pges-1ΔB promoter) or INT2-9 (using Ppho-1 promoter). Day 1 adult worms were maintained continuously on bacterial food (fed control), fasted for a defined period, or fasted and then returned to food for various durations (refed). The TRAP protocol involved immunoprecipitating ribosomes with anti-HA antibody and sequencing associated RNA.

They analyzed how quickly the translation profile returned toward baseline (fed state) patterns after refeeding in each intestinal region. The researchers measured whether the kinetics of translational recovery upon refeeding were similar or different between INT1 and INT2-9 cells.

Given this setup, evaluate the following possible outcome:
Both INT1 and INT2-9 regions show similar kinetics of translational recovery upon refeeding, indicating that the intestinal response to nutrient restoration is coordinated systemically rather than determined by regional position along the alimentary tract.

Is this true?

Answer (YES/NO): NO